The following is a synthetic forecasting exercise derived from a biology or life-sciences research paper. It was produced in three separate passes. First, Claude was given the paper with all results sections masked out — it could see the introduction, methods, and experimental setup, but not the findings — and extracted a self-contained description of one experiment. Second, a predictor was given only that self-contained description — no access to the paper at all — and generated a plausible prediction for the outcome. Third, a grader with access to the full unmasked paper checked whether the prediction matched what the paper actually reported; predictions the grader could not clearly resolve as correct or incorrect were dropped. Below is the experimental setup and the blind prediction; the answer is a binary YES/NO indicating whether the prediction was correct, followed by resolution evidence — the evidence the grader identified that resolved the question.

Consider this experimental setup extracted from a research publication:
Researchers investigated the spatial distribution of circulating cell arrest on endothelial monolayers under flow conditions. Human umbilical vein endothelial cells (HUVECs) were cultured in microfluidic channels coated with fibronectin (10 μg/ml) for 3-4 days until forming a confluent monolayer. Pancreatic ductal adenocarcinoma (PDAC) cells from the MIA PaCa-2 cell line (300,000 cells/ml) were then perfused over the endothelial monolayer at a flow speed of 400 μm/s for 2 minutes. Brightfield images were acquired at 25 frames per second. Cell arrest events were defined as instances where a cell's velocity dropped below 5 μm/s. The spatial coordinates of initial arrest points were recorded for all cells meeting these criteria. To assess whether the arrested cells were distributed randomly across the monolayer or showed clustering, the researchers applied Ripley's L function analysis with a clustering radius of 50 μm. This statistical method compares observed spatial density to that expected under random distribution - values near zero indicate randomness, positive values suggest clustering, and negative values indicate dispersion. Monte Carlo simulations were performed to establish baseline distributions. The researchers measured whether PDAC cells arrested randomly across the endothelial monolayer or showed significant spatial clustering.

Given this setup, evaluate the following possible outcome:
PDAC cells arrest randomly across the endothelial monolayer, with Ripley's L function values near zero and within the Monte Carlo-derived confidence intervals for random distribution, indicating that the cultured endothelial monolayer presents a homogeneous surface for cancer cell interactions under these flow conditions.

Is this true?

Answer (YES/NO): NO